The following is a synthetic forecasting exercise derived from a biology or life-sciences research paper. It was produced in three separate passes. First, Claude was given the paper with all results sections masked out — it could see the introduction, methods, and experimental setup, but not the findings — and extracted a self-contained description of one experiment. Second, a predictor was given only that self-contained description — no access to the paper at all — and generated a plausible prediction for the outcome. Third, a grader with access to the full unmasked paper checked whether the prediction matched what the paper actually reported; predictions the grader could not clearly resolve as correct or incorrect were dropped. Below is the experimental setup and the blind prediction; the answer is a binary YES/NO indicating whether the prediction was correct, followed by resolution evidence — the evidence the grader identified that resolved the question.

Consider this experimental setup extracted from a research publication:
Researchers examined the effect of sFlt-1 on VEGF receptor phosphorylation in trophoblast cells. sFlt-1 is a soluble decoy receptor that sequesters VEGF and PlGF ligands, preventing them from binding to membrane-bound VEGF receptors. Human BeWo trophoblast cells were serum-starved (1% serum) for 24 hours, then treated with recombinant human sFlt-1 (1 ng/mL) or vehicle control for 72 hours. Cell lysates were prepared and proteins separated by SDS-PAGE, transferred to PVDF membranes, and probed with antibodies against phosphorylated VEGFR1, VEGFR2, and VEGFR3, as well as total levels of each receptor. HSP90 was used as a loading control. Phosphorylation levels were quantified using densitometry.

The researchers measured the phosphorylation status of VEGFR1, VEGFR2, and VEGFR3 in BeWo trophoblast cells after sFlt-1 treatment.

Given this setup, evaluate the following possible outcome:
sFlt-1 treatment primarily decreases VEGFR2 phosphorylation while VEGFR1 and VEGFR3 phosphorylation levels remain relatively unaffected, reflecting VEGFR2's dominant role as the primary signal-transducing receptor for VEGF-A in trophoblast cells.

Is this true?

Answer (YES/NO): NO